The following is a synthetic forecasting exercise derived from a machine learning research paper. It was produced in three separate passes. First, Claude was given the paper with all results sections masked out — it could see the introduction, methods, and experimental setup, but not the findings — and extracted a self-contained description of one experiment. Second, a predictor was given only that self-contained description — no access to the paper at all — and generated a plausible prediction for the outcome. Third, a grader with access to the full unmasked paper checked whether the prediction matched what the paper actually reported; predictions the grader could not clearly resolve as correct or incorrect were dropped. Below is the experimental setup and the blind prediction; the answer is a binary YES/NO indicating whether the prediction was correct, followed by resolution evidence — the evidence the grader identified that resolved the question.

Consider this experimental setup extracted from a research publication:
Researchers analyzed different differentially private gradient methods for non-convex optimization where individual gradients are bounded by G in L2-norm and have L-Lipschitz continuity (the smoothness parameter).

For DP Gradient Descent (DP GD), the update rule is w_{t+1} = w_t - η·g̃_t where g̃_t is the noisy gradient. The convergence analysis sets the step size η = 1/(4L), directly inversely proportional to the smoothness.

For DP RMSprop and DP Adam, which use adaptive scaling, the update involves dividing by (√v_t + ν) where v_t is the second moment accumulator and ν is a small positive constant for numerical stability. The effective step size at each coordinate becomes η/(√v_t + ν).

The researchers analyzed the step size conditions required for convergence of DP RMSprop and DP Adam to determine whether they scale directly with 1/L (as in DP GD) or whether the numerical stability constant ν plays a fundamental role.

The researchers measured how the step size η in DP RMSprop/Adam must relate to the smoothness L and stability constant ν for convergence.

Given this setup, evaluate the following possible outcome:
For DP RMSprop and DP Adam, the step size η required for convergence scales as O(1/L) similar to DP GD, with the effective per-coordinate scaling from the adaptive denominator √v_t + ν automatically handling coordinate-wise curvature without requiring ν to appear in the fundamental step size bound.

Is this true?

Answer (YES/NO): NO